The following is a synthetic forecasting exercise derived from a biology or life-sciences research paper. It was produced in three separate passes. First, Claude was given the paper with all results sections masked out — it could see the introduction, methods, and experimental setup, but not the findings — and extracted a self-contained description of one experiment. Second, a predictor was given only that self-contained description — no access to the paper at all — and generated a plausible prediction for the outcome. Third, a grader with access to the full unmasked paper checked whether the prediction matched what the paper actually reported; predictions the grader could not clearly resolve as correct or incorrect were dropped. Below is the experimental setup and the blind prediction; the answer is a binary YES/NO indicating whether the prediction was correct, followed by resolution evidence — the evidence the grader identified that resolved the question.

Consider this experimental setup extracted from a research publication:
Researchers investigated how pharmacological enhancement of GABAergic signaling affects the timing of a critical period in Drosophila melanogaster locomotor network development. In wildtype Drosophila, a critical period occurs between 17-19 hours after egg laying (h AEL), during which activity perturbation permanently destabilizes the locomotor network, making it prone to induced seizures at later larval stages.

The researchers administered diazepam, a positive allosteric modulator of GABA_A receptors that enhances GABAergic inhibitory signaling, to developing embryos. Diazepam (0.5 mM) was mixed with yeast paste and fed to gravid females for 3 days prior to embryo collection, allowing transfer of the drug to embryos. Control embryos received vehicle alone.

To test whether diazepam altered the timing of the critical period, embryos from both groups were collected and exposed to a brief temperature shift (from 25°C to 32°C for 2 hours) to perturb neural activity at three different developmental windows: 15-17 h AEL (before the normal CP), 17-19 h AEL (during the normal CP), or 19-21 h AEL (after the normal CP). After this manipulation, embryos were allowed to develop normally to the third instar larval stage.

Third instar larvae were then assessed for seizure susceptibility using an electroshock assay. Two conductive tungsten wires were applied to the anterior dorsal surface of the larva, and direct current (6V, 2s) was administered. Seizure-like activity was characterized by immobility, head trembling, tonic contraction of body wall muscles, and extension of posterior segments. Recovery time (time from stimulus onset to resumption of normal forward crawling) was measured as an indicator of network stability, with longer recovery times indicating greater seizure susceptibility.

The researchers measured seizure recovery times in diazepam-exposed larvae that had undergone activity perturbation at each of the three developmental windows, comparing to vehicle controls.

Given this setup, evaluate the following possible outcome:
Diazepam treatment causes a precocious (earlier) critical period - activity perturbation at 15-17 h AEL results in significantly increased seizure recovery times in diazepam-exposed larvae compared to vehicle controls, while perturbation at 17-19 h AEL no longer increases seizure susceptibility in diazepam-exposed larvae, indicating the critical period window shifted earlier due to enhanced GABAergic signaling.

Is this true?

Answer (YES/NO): YES